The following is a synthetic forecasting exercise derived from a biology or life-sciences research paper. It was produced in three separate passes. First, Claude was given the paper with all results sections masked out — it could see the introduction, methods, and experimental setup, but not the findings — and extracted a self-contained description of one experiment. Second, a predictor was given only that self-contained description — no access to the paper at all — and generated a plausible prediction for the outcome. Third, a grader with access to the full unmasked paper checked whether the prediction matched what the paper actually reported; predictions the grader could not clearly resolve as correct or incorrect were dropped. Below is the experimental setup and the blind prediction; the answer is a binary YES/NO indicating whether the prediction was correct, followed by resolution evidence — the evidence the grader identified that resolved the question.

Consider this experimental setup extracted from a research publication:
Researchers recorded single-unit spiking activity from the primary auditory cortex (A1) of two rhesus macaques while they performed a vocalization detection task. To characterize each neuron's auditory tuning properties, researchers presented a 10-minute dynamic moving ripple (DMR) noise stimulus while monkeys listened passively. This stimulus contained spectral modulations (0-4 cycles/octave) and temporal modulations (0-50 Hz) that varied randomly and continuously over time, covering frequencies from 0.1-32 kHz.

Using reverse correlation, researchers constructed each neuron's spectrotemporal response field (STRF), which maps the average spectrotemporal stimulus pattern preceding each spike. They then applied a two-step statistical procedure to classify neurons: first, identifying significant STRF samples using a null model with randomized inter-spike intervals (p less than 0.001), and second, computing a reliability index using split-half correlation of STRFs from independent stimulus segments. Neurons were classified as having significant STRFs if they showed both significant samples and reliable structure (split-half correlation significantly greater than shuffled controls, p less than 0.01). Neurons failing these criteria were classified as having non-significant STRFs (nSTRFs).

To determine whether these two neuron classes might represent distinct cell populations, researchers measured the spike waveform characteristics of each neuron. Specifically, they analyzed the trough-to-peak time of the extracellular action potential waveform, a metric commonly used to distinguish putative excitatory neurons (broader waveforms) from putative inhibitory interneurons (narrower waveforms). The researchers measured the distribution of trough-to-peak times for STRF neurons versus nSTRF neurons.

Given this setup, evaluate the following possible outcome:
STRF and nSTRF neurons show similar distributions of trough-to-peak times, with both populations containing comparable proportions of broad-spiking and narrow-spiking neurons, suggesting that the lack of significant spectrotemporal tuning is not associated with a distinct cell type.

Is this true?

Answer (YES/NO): NO